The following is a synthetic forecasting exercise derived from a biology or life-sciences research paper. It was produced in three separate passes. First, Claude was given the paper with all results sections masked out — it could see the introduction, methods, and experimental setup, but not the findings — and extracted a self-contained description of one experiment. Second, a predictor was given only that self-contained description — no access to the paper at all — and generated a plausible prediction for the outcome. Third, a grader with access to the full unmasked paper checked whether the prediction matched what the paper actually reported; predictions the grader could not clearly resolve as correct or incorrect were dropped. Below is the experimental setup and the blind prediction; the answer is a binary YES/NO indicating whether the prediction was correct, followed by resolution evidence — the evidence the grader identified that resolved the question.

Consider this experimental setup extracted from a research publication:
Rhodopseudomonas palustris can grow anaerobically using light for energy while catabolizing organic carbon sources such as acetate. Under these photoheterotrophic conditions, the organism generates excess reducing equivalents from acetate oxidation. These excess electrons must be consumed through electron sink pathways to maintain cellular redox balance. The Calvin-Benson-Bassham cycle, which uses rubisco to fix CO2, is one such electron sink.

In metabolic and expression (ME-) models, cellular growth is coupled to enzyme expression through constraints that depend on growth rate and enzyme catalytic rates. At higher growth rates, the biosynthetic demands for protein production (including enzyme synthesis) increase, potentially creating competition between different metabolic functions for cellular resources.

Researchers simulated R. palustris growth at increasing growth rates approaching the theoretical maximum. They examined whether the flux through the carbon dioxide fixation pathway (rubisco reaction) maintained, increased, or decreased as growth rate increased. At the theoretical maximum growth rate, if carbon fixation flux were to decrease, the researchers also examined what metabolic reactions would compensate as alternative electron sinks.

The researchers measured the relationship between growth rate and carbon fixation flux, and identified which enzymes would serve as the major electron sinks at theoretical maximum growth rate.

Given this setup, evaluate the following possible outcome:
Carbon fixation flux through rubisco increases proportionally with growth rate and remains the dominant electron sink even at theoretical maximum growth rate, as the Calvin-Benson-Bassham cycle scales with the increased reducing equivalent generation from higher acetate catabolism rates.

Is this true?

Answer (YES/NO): NO